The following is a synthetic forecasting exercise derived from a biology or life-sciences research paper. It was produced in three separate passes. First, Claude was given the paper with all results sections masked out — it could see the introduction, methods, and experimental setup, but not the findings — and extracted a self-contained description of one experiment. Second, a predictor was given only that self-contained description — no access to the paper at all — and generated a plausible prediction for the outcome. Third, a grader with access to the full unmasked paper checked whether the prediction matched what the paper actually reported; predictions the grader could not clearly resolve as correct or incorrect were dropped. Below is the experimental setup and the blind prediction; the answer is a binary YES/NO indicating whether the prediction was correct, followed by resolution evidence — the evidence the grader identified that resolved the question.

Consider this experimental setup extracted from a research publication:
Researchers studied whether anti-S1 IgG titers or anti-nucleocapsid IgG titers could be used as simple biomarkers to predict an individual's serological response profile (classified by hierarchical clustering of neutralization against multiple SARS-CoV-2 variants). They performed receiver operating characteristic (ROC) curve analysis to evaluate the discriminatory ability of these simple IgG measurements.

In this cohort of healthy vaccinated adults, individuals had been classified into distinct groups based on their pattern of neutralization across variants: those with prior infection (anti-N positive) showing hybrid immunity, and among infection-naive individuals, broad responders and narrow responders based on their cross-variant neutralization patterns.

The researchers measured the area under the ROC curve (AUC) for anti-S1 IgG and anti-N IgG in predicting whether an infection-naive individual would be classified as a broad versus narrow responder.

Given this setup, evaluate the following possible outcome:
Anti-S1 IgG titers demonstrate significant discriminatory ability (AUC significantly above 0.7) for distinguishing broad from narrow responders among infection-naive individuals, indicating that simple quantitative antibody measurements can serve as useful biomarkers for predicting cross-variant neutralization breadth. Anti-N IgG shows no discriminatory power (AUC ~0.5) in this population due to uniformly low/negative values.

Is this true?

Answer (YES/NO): NO